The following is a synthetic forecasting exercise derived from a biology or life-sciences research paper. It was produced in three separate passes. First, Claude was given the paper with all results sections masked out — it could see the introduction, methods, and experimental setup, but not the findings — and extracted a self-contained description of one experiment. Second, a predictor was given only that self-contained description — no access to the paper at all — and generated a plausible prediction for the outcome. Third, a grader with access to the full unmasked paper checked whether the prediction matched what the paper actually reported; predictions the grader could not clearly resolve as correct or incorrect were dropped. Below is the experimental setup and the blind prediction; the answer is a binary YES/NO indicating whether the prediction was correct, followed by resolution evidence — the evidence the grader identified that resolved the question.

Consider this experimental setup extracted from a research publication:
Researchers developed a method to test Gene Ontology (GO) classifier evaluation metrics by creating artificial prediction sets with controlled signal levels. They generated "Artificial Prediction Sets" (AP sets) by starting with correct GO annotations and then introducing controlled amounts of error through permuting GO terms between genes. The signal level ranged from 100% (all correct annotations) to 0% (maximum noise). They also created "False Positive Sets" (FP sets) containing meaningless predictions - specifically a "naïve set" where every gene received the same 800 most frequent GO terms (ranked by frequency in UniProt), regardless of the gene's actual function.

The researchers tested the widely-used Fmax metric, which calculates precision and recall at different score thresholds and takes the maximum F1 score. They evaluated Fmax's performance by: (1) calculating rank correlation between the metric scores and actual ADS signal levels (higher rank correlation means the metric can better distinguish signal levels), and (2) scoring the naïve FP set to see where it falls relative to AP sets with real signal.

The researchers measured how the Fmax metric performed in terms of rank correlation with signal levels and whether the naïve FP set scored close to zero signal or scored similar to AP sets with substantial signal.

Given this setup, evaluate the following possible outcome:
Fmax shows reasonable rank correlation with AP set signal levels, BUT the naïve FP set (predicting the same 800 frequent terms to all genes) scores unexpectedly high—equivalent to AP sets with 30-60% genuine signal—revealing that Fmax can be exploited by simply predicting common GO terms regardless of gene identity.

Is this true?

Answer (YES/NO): YES